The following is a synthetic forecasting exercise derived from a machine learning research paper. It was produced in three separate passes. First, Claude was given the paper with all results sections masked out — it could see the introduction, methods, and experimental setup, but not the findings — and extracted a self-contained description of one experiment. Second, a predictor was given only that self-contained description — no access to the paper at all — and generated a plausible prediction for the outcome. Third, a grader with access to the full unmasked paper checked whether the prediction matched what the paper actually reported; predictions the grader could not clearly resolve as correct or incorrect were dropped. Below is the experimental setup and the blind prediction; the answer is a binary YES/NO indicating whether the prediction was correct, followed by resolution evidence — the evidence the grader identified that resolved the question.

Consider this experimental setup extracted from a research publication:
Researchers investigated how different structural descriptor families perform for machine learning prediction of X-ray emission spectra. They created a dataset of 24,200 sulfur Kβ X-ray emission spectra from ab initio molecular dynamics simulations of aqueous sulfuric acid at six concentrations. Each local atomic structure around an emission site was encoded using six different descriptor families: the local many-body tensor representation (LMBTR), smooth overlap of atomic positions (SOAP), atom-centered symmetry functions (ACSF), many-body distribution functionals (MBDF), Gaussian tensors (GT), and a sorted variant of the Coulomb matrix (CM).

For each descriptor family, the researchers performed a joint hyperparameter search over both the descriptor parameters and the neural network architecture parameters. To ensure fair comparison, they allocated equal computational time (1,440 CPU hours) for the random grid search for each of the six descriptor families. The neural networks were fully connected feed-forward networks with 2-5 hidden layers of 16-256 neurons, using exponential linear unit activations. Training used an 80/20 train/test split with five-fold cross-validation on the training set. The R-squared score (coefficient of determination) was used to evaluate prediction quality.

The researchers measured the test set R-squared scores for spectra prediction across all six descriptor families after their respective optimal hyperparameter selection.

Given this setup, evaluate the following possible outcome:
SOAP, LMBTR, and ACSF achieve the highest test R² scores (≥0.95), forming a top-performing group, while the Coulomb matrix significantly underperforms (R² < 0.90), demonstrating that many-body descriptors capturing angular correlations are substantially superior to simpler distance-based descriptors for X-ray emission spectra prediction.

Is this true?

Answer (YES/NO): NO